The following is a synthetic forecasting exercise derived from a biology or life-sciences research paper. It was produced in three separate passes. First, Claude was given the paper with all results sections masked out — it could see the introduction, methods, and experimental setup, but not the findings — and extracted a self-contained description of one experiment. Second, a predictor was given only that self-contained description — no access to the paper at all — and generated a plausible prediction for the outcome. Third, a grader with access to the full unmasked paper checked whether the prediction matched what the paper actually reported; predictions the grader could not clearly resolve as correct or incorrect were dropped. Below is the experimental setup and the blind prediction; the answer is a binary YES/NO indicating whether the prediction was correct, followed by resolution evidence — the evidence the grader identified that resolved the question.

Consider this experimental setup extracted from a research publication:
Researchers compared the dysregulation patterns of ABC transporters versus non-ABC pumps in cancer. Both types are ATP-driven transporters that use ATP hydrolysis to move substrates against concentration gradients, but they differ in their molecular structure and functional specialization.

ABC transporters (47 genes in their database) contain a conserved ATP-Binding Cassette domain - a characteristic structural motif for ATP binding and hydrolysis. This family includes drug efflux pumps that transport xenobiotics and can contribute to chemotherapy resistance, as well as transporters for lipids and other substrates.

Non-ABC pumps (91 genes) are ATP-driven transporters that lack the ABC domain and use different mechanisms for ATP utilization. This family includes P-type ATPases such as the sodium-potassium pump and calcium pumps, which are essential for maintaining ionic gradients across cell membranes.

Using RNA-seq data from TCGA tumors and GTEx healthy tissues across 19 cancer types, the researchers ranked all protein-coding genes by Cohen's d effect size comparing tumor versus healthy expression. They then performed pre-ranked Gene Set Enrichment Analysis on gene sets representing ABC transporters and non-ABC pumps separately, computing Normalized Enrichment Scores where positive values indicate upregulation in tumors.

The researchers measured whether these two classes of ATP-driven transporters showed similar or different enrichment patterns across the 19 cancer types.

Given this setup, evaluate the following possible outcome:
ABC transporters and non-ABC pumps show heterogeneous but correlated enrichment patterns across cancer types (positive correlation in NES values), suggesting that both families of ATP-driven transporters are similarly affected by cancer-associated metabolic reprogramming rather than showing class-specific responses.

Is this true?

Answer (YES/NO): NO